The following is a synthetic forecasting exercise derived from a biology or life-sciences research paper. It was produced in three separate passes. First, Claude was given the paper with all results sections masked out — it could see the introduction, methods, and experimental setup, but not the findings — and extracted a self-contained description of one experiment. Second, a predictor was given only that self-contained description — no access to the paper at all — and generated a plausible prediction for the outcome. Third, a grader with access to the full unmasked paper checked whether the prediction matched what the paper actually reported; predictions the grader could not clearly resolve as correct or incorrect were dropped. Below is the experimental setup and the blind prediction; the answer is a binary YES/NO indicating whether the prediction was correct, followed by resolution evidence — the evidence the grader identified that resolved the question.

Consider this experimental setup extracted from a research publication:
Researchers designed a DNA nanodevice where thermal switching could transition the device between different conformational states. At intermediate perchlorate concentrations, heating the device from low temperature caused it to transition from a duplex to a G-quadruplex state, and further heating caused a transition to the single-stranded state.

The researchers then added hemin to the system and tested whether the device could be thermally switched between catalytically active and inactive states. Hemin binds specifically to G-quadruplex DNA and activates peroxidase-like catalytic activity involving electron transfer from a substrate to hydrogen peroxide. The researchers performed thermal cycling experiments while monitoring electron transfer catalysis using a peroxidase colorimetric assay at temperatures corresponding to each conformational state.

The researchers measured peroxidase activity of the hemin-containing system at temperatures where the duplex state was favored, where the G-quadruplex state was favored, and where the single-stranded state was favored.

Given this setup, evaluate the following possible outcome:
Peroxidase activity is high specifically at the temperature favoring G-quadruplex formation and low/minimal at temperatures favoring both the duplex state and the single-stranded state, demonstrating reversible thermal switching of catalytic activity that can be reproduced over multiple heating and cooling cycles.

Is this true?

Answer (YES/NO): NO